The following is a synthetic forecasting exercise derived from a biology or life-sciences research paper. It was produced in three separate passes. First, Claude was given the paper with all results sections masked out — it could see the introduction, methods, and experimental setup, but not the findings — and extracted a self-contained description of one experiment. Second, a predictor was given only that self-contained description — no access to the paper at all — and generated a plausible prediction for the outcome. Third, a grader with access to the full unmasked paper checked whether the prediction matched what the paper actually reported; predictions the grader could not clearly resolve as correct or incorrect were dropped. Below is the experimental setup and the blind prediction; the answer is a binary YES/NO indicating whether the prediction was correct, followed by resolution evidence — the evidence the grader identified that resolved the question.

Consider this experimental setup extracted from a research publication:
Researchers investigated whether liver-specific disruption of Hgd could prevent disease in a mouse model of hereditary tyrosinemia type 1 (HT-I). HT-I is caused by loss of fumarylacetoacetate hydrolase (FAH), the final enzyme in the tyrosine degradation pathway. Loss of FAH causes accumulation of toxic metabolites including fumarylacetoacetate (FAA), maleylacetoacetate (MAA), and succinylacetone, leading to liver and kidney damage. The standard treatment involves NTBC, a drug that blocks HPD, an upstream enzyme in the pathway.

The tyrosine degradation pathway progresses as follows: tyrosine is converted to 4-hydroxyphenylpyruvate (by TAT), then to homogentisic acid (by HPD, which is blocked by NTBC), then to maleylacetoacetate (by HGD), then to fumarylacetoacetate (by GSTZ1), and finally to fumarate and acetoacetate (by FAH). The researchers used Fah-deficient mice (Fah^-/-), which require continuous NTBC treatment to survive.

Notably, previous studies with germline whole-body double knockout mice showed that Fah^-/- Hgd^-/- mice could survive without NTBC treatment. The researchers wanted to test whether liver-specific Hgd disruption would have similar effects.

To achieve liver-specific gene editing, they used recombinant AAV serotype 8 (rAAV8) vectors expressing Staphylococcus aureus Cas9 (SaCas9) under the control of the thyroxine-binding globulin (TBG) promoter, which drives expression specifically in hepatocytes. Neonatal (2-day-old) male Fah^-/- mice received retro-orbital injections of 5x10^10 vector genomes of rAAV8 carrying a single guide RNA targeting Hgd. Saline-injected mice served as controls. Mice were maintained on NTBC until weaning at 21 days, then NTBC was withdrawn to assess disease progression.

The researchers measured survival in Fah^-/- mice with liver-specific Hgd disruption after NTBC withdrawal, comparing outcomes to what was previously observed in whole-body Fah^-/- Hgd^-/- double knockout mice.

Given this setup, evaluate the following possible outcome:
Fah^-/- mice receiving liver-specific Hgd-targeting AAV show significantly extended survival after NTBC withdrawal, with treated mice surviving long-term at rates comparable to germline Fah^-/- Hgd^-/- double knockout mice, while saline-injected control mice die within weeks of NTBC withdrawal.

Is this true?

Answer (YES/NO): NO